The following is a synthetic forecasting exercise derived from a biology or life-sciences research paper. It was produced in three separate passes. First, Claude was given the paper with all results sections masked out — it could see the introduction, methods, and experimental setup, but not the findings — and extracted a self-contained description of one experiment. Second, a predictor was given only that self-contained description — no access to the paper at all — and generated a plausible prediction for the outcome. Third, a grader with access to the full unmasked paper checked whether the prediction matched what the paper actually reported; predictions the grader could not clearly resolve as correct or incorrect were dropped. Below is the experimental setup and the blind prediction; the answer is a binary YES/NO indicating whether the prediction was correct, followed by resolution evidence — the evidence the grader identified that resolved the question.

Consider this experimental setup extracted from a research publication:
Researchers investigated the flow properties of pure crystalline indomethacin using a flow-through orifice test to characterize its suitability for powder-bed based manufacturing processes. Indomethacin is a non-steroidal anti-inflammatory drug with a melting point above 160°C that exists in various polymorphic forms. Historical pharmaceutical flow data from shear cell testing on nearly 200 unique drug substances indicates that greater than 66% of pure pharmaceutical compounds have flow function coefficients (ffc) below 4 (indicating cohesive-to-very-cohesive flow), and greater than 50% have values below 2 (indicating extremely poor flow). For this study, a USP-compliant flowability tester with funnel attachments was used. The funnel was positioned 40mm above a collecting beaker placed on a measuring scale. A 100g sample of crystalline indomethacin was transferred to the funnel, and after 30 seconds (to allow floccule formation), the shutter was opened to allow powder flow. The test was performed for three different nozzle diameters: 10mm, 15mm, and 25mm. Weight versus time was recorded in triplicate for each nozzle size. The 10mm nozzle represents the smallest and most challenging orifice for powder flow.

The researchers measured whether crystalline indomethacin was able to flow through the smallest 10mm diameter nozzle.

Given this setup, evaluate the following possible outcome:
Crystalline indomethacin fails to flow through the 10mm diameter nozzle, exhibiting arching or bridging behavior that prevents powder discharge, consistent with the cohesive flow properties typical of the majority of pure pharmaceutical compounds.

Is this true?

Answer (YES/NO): YES